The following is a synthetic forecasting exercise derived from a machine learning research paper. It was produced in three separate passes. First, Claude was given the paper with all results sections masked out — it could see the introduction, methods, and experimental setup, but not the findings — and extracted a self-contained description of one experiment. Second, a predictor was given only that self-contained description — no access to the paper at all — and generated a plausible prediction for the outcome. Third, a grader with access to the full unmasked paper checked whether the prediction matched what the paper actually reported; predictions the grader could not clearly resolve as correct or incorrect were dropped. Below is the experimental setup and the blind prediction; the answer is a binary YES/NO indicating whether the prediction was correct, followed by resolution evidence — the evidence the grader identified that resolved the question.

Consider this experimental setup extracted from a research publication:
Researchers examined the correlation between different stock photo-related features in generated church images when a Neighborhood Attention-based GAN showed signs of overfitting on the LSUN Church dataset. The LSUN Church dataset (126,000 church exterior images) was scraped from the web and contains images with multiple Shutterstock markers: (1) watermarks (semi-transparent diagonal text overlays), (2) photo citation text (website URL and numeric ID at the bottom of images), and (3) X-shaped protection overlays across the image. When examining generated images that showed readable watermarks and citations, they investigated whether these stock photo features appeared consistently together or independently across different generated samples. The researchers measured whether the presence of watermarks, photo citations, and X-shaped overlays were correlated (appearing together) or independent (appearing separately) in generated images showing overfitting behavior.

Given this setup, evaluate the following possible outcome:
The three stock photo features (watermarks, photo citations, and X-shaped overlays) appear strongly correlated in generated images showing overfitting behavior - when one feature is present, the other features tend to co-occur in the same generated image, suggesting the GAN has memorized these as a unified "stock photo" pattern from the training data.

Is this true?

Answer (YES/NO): YES